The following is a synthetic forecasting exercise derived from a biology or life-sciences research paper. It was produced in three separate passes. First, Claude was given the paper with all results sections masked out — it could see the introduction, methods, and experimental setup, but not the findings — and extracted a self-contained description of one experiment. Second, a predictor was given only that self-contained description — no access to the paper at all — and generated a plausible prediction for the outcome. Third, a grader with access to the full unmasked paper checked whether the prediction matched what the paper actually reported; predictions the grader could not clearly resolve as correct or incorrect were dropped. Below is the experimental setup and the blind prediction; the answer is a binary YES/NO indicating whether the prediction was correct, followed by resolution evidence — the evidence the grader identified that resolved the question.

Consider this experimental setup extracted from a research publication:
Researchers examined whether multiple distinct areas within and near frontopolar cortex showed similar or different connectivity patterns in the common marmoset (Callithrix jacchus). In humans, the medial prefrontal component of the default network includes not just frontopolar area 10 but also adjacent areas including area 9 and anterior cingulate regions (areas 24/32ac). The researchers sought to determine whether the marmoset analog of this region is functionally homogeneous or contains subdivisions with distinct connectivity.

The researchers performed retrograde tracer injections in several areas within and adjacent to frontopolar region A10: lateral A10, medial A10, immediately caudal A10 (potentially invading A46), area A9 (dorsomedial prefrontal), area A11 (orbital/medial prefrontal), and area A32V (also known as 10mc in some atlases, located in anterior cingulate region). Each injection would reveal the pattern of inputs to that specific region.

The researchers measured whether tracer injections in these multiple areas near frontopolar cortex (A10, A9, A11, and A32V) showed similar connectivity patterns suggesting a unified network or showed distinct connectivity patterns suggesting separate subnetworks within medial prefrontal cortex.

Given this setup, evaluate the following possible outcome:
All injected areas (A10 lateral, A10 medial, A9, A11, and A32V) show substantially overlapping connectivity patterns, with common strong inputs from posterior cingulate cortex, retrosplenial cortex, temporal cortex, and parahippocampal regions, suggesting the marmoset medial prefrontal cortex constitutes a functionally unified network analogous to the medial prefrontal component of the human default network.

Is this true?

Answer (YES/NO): YES